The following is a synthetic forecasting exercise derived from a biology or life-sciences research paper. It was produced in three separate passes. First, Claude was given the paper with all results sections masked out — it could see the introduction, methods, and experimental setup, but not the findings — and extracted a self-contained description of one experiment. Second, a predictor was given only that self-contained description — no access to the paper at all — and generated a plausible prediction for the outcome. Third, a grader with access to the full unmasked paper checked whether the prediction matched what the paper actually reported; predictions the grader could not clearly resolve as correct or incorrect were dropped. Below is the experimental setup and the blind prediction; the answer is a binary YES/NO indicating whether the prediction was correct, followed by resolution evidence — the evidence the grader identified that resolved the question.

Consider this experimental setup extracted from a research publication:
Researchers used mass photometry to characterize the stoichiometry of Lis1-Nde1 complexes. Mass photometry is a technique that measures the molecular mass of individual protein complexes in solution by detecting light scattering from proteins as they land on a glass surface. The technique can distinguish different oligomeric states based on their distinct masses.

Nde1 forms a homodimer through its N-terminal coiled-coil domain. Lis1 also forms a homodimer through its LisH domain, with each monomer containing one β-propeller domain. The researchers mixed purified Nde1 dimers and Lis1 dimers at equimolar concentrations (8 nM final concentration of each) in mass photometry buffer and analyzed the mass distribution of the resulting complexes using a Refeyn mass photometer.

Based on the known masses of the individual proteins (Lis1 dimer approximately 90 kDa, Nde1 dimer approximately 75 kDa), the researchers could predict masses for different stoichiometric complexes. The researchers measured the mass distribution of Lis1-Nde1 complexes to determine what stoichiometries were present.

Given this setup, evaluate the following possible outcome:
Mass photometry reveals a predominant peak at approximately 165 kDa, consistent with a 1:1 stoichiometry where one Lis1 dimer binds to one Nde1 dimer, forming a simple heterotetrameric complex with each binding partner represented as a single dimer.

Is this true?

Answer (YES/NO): NO